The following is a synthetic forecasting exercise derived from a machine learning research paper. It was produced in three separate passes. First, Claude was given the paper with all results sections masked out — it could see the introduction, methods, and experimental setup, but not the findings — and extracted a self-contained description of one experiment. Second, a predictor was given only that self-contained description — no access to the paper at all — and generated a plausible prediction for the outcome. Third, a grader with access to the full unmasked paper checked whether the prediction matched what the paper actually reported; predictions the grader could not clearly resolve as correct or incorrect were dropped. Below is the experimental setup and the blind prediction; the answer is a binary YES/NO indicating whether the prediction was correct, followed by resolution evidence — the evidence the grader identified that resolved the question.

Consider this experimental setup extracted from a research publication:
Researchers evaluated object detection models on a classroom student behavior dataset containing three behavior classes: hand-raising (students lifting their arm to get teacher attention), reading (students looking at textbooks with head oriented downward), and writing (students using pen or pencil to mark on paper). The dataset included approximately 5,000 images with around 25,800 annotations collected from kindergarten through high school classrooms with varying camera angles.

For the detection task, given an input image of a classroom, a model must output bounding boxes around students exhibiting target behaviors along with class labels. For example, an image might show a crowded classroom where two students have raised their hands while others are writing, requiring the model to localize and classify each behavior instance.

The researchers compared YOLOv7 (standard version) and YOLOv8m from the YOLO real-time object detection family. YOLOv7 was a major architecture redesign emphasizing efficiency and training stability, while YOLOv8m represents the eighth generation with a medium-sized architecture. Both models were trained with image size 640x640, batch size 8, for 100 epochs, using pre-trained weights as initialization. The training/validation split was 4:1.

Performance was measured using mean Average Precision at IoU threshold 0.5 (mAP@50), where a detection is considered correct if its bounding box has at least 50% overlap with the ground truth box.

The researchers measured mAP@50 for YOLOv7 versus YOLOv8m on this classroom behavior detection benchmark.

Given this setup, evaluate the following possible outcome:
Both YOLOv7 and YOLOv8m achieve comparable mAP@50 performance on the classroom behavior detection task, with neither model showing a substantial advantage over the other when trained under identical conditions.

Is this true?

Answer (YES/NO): YES